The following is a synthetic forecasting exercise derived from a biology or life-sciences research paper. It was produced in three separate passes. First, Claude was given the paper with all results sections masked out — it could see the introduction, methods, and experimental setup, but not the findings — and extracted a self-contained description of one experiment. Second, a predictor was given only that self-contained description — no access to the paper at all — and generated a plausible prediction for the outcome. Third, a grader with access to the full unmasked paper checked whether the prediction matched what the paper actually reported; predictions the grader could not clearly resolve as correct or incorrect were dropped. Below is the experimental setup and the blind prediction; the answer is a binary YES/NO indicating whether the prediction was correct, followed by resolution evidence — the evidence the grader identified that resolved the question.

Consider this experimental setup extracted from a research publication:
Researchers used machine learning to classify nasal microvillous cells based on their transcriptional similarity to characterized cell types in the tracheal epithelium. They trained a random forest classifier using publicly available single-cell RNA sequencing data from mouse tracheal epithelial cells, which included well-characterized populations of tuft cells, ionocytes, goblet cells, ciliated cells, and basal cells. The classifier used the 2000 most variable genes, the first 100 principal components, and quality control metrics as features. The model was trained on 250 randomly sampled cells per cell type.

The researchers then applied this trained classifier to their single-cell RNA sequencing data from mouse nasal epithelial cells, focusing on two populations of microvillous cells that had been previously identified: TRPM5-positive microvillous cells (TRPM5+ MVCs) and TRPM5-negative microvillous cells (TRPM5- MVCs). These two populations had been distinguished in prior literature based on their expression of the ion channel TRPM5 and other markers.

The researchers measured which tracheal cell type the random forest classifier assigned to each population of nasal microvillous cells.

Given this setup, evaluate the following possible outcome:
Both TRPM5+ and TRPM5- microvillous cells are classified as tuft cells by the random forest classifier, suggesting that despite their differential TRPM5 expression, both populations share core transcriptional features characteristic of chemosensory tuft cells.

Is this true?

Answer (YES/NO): NO